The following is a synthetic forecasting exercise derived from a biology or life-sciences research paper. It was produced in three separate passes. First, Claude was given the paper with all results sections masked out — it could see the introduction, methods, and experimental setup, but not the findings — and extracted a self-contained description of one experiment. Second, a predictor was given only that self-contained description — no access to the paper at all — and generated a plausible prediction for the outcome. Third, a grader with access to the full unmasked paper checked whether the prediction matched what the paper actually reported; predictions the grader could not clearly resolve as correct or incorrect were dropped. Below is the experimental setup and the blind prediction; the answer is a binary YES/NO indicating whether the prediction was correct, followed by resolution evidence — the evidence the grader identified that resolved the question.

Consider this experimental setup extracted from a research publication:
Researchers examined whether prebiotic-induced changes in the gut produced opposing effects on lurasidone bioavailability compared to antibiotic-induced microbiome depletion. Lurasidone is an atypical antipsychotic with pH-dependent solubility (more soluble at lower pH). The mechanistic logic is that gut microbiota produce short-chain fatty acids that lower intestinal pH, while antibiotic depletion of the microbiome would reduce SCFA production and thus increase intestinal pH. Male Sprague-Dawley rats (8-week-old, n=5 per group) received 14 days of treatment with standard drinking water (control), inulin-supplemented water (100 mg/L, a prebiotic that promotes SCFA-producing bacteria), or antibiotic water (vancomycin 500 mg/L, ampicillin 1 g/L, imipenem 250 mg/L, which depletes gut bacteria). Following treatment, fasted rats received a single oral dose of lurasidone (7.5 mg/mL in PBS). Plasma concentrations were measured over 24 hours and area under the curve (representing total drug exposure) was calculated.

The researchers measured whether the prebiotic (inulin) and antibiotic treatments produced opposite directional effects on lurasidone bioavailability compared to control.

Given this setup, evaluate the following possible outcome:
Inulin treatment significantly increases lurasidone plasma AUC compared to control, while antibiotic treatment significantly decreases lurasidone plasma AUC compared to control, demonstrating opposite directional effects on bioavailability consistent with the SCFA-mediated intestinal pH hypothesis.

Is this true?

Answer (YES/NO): NO